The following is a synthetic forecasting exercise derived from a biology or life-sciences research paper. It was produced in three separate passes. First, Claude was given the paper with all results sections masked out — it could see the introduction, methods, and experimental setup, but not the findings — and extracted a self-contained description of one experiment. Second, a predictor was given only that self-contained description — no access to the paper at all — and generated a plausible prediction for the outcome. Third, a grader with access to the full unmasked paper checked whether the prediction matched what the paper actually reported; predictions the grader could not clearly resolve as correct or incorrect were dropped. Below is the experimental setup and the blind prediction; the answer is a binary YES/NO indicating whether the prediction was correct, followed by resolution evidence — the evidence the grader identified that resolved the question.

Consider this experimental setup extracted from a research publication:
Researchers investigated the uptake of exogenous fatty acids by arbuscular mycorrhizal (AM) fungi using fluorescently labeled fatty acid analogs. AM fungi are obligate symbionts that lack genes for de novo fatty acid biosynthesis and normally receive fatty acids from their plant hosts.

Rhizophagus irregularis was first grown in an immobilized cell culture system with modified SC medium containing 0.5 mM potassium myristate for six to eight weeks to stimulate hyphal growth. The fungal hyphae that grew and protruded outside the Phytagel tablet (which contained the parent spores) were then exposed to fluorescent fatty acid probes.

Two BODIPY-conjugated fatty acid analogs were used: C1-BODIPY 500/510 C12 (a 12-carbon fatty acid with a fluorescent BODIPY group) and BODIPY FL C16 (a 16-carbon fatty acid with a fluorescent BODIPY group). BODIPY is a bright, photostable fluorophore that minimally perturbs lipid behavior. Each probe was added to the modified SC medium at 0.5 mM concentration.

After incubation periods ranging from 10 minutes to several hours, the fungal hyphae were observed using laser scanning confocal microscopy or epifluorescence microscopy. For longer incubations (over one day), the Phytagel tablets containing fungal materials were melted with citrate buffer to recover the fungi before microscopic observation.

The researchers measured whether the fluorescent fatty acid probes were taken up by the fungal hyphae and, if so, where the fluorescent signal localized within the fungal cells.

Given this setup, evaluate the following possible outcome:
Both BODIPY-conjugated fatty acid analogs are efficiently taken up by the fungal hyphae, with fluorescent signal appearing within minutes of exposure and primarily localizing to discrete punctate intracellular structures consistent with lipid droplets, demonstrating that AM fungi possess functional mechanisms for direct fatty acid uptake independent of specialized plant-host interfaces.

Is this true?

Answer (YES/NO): NO